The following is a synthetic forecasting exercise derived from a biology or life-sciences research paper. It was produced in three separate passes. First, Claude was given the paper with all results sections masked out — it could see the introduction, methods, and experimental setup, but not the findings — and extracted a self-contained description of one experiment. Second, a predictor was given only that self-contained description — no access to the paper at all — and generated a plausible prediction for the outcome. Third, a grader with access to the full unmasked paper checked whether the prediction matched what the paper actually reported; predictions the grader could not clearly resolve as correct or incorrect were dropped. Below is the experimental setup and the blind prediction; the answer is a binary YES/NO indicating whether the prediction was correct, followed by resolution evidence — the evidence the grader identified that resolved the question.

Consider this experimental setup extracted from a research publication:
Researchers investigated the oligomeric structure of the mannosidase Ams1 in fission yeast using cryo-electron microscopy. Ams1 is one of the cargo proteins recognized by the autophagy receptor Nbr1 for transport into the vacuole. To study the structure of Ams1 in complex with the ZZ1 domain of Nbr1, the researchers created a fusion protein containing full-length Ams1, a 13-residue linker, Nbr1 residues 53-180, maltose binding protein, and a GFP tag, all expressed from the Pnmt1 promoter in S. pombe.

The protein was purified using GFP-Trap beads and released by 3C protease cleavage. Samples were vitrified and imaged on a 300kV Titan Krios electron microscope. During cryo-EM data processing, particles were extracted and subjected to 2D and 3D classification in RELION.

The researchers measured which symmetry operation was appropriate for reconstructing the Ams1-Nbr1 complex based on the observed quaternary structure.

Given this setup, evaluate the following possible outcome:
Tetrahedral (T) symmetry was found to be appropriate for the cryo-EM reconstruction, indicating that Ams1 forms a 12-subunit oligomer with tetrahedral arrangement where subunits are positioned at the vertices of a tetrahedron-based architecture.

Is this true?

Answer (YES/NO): NO